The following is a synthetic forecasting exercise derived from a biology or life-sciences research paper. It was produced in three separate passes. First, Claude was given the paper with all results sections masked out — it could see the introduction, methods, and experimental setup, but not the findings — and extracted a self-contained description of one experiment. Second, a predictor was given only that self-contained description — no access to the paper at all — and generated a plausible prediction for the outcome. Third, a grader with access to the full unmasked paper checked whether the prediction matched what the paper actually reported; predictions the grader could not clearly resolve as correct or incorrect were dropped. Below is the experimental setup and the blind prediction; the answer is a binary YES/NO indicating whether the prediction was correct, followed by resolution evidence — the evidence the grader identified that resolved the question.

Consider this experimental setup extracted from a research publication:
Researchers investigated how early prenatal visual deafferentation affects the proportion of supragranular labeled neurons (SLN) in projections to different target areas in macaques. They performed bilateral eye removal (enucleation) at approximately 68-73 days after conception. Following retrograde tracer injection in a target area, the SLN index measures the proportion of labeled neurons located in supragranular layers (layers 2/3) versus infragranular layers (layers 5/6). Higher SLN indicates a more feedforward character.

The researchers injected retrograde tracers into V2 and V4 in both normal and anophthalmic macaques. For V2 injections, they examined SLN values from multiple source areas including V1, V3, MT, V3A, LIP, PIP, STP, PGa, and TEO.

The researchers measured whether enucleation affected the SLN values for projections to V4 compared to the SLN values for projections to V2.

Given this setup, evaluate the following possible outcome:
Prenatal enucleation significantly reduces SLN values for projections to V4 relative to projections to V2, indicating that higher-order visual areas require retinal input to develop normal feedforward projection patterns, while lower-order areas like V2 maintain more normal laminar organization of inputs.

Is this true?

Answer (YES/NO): NO